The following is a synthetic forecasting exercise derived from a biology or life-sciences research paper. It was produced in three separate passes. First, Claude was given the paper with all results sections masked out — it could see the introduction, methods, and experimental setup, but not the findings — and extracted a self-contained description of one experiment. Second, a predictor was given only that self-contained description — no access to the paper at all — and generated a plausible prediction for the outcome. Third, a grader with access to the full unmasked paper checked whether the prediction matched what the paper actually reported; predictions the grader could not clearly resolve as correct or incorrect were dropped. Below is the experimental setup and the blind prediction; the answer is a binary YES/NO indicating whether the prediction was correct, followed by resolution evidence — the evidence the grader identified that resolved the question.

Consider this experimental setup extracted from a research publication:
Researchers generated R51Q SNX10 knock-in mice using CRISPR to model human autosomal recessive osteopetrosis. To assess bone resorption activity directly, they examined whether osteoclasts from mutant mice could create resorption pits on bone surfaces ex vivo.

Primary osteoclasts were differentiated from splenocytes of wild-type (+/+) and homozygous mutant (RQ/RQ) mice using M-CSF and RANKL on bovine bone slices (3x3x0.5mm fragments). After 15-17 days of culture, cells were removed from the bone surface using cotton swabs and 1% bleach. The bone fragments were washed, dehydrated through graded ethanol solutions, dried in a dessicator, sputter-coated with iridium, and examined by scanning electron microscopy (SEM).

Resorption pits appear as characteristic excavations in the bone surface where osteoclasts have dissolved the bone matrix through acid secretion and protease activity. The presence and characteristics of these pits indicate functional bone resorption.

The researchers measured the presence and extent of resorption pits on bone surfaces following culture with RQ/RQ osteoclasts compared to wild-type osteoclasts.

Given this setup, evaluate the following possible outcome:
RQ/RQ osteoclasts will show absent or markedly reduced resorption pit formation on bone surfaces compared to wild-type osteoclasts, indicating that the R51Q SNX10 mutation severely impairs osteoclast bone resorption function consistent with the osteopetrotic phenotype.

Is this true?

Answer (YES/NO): YES